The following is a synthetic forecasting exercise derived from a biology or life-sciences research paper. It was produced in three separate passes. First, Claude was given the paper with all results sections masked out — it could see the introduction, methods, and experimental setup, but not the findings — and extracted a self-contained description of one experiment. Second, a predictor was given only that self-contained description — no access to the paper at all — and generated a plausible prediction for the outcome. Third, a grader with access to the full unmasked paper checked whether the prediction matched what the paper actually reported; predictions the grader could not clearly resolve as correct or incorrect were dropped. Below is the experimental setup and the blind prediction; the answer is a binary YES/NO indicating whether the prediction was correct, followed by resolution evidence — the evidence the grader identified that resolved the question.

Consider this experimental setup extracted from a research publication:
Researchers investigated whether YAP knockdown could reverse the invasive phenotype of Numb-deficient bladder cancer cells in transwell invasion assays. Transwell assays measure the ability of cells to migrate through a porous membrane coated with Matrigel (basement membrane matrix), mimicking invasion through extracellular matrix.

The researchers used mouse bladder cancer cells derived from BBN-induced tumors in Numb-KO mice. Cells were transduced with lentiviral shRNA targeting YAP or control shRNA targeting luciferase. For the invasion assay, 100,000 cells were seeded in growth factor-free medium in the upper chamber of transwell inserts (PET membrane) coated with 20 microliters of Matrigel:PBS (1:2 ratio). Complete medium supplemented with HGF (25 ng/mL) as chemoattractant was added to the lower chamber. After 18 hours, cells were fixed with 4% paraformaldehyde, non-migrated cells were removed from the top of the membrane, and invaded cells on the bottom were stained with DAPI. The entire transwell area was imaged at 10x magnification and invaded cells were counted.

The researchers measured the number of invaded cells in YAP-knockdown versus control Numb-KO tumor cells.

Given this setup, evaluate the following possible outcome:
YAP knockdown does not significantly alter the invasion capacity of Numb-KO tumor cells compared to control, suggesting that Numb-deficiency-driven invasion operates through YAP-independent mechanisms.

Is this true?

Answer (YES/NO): NO